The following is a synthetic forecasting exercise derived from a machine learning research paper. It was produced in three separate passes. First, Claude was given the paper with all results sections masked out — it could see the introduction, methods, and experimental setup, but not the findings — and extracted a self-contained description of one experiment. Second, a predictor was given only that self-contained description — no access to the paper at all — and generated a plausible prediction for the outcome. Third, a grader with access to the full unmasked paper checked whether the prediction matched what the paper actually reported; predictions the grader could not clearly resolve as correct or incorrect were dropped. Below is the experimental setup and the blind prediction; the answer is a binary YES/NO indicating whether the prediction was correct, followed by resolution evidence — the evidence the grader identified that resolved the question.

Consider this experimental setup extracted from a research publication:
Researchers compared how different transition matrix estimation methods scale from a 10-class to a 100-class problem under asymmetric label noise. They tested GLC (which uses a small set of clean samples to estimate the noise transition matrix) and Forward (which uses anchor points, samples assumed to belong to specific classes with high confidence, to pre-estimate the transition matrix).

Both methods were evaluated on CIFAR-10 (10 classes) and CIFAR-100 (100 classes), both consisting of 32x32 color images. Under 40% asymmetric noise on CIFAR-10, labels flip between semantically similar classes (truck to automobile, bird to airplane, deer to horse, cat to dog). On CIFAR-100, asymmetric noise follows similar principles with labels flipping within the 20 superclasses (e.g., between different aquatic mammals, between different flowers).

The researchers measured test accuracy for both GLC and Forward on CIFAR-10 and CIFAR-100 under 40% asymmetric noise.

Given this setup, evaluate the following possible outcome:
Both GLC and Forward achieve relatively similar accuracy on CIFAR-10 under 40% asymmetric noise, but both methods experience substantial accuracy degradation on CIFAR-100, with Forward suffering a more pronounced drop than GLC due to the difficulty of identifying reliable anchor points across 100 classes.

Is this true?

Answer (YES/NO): YES